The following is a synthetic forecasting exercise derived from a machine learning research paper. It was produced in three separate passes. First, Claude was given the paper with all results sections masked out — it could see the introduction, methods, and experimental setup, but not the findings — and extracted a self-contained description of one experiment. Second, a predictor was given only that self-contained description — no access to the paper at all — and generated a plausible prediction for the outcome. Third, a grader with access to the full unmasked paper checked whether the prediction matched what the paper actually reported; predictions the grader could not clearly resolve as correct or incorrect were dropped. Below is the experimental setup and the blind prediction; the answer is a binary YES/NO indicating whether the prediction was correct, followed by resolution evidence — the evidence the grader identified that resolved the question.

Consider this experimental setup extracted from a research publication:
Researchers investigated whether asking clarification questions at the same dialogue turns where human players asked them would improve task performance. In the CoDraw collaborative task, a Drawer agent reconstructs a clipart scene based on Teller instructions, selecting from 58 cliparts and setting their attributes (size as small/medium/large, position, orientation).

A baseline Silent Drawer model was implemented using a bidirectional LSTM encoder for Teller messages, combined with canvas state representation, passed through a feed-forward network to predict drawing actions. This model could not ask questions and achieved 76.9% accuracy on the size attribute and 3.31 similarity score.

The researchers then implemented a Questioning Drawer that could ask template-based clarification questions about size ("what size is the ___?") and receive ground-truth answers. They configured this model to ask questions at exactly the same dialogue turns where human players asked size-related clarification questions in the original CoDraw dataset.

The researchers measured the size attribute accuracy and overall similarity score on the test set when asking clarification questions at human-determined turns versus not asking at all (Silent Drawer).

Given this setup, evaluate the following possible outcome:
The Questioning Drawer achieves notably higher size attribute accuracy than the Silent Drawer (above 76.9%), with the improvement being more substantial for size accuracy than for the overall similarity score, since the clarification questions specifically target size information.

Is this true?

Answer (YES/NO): NO